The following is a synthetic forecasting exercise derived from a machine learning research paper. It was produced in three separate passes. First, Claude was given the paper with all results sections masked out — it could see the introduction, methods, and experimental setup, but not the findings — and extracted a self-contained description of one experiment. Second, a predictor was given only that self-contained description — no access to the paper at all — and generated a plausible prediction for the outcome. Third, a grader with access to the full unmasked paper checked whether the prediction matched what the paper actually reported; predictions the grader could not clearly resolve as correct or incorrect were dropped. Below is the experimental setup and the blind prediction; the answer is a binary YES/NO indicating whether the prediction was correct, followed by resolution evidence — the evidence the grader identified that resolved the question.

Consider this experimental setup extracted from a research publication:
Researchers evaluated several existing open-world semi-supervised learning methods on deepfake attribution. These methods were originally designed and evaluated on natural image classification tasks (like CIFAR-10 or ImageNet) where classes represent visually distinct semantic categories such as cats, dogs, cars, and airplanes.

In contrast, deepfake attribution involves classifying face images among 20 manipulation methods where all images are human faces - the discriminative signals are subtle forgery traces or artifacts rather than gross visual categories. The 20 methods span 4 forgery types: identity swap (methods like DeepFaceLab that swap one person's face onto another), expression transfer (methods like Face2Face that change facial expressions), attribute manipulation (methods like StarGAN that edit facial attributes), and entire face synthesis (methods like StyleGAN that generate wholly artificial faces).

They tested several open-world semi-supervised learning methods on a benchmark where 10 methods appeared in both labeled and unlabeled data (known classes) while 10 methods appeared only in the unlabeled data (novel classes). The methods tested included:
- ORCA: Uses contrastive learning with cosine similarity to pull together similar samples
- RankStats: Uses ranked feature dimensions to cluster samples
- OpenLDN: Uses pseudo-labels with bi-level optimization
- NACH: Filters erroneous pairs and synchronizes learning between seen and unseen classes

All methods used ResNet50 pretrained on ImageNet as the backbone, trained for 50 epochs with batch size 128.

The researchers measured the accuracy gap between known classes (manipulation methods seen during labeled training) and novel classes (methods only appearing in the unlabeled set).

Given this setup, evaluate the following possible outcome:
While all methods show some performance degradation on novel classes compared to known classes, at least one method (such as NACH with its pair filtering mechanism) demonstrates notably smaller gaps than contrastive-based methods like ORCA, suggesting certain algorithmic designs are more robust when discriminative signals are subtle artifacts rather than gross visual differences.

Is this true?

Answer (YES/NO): NO